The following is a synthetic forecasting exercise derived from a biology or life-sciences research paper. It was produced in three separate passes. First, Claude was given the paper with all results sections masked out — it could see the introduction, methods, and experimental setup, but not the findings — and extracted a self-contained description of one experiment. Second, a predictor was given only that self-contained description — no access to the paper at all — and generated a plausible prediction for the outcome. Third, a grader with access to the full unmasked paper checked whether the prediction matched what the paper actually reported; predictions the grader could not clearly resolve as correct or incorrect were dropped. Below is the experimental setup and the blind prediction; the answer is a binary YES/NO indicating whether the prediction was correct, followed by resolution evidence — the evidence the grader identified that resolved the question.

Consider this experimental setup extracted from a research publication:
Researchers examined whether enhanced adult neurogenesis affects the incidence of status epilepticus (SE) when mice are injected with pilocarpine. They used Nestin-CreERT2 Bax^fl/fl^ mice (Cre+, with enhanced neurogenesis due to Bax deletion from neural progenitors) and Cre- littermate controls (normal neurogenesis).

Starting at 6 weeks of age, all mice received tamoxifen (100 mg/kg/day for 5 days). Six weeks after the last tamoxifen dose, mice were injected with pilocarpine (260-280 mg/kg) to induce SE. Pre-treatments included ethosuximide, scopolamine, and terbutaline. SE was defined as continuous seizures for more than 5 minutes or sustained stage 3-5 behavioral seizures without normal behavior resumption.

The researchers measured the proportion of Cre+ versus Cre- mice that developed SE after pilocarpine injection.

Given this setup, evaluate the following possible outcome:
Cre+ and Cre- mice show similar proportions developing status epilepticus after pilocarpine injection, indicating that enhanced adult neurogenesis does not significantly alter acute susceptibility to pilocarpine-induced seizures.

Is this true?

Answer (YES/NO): YES